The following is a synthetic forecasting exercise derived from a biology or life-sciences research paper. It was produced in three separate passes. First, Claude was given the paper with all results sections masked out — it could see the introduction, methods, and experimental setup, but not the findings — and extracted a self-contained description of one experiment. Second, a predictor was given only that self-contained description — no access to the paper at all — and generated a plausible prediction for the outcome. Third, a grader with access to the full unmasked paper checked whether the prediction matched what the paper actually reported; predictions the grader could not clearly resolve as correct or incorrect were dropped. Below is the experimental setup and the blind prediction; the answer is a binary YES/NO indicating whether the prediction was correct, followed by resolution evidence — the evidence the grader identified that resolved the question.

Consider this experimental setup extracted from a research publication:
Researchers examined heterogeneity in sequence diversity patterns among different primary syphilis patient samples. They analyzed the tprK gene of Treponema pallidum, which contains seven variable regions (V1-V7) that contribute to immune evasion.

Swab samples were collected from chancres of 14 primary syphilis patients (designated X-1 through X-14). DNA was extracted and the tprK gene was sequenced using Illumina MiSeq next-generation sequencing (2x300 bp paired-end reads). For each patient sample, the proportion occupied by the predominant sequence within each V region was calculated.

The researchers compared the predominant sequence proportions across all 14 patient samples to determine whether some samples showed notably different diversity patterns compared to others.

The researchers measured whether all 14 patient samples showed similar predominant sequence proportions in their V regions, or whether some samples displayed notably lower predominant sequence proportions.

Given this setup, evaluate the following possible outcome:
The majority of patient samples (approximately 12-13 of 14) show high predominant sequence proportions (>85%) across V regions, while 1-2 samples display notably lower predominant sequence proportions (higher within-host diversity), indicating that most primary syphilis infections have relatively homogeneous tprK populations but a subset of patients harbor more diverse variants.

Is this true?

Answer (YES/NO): NO